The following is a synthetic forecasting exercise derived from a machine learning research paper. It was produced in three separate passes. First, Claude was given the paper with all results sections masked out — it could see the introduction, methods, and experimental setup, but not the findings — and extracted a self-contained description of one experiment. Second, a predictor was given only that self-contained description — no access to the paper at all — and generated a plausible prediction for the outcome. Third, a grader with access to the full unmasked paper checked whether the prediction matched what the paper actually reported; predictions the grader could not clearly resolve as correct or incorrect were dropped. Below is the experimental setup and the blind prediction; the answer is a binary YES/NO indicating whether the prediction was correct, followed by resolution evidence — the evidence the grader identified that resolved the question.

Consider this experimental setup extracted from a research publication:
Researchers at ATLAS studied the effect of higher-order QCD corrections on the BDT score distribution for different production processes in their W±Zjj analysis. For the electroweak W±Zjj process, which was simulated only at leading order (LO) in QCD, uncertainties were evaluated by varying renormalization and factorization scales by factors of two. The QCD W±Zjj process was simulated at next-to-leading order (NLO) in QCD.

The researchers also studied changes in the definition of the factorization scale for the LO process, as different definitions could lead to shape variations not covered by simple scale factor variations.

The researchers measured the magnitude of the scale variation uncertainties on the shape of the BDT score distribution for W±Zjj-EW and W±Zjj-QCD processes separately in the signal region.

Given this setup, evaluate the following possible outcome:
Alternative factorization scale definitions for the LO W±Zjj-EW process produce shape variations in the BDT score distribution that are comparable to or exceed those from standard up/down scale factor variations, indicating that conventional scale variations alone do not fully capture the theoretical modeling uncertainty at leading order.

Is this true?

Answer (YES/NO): YES